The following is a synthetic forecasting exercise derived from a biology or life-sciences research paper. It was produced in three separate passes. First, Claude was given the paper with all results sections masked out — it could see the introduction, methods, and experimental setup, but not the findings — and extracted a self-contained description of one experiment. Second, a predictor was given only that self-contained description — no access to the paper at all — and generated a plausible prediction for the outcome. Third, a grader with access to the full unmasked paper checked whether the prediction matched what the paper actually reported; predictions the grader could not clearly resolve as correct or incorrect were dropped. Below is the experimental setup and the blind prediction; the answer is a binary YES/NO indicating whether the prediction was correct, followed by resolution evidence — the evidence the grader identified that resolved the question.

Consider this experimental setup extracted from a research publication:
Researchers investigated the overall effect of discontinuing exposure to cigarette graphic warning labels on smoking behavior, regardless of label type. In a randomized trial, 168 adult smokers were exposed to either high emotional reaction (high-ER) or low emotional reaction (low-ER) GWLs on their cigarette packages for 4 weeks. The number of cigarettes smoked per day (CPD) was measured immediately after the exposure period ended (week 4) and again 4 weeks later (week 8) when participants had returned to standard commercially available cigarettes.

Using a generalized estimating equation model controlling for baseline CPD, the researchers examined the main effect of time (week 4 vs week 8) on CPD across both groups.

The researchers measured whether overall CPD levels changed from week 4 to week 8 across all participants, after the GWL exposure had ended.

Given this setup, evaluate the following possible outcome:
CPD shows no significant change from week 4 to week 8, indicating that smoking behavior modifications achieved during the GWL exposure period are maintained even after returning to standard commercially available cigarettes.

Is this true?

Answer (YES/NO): NO